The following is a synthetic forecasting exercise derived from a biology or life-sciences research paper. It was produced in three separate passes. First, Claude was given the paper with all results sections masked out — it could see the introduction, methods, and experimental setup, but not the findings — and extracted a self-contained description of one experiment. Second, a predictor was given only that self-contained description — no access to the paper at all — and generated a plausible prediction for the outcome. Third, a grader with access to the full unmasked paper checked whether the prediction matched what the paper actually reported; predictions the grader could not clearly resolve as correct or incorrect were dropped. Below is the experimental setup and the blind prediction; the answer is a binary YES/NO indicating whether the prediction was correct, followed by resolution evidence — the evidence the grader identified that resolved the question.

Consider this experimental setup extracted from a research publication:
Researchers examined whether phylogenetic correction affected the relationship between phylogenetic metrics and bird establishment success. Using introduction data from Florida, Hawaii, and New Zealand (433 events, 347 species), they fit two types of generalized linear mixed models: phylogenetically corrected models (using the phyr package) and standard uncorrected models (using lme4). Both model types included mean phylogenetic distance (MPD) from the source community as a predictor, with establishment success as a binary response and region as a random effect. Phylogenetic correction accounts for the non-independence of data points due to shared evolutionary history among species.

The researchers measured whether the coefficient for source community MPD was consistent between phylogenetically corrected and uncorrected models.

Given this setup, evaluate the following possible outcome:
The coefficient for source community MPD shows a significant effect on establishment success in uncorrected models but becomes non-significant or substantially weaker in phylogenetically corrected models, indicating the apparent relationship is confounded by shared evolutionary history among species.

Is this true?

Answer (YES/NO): NO